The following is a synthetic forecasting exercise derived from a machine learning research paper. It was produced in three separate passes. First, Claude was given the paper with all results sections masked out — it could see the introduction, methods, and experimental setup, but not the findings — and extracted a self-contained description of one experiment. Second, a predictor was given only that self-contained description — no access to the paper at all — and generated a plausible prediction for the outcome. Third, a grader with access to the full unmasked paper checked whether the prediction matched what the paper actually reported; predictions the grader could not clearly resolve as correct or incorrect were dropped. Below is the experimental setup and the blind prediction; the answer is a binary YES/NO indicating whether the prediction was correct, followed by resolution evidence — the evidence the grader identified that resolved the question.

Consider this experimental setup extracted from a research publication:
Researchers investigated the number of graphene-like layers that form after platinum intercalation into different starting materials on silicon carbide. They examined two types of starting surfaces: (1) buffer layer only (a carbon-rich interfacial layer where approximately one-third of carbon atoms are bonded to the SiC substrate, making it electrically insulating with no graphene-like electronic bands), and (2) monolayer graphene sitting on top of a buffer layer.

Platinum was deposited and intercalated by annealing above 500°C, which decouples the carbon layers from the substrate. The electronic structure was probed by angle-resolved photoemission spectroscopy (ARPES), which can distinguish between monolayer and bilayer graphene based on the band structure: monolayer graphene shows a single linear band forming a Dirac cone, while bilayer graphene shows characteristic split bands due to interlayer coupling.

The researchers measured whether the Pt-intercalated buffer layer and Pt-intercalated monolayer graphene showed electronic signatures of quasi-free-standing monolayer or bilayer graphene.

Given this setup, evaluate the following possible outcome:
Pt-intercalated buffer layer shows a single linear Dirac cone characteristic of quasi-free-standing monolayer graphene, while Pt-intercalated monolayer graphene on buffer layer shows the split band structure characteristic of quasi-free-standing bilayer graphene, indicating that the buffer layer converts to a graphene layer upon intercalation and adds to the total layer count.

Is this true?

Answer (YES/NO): YES